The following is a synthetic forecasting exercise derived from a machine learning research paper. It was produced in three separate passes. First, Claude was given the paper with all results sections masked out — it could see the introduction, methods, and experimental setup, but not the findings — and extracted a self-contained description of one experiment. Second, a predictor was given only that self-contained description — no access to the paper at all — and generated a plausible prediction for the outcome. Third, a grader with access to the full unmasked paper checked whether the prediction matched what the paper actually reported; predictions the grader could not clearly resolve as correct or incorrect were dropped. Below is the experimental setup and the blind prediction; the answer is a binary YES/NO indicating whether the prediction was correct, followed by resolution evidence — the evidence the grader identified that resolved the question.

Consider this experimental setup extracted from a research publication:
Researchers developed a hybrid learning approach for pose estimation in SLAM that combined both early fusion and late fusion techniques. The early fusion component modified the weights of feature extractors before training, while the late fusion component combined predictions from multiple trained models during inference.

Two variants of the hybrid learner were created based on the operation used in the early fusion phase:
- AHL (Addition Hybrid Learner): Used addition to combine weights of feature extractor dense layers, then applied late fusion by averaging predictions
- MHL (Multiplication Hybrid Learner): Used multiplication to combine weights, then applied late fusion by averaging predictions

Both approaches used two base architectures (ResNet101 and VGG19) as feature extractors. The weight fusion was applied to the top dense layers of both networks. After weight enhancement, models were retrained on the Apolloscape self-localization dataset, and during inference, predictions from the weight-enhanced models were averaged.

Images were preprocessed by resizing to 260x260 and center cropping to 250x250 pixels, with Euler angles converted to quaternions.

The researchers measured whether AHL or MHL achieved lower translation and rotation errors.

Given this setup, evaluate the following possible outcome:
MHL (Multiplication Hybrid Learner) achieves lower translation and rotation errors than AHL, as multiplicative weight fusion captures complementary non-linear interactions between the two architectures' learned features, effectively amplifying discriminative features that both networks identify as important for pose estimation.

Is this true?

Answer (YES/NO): NO